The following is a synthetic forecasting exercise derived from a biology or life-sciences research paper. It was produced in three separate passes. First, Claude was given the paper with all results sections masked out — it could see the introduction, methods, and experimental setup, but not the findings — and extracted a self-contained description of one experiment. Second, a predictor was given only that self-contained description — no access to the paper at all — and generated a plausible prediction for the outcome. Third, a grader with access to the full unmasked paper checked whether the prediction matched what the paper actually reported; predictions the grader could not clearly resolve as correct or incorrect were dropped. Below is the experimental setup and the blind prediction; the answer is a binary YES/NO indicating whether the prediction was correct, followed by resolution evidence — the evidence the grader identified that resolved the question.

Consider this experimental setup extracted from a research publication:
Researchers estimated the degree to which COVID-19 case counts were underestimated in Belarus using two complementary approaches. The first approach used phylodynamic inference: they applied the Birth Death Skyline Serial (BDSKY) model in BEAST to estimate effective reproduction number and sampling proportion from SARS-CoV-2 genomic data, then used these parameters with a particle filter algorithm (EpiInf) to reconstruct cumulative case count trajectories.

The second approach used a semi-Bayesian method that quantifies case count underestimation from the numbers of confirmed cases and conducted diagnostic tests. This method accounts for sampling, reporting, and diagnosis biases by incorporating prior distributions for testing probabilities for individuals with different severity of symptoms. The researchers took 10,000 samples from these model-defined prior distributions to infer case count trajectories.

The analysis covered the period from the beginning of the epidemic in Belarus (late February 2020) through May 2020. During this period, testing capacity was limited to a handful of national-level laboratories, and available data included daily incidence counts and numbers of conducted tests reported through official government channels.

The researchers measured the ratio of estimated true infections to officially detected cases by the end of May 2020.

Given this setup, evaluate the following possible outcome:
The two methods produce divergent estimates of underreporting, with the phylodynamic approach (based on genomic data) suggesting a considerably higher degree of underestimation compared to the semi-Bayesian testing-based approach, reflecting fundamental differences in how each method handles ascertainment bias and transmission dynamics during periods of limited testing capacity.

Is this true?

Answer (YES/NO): NO